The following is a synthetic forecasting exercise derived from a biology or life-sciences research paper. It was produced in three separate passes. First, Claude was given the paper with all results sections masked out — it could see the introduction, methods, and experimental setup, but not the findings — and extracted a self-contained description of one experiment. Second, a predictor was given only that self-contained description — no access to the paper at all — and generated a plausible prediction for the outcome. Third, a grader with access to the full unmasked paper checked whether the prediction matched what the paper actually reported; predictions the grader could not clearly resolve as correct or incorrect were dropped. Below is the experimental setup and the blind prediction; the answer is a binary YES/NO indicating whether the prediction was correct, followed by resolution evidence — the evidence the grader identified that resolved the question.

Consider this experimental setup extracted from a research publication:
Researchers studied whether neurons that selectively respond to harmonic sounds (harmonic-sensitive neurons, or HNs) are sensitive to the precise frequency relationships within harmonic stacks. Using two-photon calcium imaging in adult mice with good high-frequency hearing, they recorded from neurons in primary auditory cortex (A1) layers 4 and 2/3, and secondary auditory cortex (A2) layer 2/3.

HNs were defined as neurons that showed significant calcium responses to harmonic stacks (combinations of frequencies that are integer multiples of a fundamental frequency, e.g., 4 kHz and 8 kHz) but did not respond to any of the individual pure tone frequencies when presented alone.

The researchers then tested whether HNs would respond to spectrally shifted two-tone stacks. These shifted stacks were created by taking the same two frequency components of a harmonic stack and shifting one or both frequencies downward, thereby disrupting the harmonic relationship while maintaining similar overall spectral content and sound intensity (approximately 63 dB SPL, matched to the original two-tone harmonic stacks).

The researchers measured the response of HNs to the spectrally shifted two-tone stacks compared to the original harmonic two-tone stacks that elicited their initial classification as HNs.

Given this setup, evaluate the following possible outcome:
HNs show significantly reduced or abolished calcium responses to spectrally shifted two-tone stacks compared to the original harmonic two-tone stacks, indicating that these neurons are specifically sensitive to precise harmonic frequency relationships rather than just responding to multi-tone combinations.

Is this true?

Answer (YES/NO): YES